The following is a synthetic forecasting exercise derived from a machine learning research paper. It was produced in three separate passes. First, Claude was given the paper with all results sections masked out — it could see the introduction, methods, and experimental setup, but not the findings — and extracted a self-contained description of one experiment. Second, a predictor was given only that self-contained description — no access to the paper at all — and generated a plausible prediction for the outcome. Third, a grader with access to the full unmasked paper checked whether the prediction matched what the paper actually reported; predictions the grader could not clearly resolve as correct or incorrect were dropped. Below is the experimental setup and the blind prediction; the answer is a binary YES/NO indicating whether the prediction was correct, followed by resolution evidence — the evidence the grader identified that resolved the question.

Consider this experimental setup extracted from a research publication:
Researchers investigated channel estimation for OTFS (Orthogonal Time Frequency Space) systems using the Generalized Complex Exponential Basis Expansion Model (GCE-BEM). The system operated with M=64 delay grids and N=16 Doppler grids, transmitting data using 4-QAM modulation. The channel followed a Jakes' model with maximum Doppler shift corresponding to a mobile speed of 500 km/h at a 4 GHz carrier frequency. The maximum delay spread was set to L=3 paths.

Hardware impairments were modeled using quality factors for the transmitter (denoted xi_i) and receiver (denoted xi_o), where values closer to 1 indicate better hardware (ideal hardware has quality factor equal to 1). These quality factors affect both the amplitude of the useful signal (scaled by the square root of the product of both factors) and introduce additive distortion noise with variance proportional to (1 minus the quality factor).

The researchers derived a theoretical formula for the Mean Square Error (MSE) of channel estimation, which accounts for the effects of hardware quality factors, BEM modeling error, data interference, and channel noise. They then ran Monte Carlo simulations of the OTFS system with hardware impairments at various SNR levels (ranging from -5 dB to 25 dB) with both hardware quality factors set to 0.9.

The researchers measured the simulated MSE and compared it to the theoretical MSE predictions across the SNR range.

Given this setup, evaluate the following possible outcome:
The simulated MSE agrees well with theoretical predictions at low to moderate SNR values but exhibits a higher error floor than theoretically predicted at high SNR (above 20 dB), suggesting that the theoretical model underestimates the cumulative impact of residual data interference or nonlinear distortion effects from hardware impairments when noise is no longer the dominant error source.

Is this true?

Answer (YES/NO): NO